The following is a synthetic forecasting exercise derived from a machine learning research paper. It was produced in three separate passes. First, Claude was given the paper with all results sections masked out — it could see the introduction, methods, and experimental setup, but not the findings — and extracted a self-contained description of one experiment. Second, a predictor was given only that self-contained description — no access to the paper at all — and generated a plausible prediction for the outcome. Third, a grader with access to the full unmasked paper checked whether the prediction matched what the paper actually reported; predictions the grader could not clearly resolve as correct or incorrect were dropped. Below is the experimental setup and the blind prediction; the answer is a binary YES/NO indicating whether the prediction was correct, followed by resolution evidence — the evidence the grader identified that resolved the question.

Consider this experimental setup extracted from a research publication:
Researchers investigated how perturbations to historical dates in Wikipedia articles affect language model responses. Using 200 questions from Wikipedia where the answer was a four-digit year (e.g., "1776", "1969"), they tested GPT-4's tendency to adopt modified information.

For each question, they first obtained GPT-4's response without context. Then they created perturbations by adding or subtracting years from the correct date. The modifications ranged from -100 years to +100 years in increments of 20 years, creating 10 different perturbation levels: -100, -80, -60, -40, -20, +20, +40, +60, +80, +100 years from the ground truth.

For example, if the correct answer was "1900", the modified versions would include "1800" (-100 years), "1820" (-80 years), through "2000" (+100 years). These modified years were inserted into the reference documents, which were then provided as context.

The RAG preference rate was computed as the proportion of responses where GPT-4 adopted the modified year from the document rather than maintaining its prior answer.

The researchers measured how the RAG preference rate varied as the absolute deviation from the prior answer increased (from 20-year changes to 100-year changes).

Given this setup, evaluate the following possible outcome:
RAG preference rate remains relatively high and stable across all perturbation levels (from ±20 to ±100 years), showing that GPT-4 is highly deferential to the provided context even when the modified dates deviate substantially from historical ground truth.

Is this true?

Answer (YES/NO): NO